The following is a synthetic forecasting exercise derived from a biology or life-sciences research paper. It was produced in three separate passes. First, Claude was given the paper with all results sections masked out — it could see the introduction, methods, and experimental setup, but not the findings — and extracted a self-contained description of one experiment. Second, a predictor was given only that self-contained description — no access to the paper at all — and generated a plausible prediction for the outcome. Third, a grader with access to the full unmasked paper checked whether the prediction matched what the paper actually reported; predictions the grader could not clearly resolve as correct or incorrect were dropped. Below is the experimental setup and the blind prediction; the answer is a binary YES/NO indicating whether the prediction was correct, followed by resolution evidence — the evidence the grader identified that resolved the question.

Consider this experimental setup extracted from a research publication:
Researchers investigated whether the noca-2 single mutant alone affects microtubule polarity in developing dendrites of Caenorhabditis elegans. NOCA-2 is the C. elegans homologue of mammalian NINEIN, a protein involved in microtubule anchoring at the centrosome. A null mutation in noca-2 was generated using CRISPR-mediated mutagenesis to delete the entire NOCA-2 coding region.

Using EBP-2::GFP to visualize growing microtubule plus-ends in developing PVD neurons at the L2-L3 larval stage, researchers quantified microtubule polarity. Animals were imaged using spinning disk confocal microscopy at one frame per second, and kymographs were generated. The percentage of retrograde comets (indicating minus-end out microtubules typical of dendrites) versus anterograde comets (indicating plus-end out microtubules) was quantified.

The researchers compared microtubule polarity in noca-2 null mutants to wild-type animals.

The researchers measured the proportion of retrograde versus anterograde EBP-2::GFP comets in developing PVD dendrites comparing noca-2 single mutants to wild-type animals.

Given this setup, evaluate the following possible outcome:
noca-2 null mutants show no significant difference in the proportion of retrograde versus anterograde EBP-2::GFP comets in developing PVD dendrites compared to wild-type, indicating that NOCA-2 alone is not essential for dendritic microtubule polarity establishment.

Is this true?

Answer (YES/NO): NO